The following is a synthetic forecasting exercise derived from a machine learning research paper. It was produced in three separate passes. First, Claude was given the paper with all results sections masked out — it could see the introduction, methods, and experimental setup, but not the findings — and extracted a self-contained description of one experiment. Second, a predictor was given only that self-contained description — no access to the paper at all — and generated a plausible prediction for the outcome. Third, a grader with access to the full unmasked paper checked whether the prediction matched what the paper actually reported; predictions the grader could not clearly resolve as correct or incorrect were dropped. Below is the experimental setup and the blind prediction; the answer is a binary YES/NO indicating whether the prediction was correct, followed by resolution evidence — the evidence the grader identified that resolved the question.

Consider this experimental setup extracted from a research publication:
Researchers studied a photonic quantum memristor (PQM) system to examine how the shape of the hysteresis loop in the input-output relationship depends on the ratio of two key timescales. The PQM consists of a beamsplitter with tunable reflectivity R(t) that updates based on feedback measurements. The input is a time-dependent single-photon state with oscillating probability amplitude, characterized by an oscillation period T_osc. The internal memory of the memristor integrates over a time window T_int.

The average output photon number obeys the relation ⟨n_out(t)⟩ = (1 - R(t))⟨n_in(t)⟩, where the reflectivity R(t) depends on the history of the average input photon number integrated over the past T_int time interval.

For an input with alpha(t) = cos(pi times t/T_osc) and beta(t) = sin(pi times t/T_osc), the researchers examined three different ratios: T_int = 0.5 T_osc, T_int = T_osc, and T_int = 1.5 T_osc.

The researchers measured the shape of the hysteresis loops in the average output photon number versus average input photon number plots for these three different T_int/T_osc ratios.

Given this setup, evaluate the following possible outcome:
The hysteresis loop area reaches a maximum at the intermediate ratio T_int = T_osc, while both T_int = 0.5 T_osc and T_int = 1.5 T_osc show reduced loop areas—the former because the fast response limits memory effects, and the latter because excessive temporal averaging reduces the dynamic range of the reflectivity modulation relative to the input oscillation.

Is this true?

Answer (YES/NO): NO